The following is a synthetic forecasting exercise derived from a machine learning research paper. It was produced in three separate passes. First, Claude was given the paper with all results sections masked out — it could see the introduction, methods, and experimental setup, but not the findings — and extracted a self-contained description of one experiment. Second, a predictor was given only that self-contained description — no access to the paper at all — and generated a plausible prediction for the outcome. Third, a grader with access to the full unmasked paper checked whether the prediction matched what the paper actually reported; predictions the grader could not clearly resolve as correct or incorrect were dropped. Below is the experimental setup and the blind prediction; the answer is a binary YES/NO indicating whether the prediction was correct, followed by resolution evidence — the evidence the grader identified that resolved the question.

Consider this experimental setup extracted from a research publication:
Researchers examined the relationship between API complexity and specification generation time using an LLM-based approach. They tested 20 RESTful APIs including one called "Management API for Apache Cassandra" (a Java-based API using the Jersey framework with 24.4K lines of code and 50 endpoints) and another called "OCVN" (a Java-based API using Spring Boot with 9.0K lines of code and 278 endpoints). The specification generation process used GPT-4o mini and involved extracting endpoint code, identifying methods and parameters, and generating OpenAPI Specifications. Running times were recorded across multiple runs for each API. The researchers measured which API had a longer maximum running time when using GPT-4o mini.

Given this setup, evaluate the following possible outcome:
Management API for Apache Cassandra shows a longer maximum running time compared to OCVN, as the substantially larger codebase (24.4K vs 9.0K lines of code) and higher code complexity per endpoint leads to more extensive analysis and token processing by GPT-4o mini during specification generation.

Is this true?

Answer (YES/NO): YES